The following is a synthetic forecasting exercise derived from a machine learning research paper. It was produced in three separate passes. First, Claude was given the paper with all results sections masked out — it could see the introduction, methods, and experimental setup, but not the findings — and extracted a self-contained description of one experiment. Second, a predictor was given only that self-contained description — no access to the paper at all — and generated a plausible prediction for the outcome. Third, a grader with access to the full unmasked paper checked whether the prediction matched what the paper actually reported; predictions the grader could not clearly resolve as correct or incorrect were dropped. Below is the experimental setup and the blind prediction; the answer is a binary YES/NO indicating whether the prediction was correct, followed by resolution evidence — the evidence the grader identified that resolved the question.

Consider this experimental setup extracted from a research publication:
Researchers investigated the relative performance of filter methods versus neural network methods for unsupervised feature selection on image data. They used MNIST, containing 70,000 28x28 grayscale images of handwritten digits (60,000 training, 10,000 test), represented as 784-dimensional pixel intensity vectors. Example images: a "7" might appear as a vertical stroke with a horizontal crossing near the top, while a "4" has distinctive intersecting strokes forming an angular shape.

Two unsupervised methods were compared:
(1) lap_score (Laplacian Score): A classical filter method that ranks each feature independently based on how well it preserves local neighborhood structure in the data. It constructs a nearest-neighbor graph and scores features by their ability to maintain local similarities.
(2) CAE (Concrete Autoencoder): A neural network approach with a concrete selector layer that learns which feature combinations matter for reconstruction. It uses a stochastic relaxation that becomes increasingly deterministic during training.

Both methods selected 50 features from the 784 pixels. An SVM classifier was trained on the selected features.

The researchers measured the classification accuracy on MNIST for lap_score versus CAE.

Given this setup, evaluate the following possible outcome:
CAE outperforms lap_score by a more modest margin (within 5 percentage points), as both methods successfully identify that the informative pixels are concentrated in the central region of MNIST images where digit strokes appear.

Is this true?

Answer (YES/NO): NO